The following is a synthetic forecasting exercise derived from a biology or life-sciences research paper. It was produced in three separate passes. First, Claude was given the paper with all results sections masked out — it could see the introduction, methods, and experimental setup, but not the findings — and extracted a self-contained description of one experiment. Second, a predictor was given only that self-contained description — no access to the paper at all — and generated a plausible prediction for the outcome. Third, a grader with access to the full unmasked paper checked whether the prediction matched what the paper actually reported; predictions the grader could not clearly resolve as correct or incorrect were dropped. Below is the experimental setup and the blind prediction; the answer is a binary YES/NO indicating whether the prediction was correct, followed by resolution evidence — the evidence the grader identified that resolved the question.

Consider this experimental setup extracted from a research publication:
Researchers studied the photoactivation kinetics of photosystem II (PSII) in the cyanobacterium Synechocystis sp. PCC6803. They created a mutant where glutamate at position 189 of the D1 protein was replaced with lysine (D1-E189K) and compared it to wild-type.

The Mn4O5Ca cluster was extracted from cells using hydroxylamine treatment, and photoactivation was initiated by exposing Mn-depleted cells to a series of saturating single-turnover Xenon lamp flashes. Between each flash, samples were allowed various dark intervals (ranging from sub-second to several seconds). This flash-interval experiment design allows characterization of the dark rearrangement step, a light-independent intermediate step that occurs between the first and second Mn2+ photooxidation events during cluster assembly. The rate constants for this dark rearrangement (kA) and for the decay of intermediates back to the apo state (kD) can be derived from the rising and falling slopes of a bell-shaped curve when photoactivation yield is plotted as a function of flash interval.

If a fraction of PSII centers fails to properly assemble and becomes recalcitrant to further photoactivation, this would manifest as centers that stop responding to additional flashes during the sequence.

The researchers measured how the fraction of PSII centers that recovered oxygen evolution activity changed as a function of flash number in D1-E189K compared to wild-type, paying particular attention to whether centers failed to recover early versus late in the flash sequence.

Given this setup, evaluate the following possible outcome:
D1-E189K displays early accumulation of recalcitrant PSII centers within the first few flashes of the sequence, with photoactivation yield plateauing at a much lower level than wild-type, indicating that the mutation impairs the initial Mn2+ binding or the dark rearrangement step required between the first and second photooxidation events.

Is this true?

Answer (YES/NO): NO